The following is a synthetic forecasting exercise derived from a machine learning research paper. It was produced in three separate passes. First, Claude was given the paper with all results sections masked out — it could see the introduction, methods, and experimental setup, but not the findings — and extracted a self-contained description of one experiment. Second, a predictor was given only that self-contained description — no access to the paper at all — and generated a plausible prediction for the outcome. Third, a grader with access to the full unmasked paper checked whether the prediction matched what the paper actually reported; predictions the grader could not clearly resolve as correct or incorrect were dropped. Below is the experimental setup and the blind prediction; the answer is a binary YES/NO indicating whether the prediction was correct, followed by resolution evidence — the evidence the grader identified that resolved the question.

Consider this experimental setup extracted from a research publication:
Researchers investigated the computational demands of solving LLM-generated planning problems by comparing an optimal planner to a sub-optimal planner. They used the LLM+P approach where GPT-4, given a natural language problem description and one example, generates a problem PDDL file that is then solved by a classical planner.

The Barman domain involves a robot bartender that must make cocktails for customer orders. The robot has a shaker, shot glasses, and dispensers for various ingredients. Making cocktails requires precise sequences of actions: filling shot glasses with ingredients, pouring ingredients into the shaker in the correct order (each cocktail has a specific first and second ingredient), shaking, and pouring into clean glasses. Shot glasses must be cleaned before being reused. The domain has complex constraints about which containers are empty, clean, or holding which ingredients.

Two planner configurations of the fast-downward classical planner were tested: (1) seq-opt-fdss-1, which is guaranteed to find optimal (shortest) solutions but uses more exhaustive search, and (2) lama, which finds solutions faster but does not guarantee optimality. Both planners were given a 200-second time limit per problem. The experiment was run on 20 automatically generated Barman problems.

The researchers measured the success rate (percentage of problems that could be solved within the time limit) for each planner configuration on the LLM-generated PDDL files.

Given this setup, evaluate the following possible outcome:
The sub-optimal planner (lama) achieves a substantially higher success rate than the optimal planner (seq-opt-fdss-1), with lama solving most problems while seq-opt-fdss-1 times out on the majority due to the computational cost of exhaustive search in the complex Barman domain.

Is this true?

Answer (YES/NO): YES